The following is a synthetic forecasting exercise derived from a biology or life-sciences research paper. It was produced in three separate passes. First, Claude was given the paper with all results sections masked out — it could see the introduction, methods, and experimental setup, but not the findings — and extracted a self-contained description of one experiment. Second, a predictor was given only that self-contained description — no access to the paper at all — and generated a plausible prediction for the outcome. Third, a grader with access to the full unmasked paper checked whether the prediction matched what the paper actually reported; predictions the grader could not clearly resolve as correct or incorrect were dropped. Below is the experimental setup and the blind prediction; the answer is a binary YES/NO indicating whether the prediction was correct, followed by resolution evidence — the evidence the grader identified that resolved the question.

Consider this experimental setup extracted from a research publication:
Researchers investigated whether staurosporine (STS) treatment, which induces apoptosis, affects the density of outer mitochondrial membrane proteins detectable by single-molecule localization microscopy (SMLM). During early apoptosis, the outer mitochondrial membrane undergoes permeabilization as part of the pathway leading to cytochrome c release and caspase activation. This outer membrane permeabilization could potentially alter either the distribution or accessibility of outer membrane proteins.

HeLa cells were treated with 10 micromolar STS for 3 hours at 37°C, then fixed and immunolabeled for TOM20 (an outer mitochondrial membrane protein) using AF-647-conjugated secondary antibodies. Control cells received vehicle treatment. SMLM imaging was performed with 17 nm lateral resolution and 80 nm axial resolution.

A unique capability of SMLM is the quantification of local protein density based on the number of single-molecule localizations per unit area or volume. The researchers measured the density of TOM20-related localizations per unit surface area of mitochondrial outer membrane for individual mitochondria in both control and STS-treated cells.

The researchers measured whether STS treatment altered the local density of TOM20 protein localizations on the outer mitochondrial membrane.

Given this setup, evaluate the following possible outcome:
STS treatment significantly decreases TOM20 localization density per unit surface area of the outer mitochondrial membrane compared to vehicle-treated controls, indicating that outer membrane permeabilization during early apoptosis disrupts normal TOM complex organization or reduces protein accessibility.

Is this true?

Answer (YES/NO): YES